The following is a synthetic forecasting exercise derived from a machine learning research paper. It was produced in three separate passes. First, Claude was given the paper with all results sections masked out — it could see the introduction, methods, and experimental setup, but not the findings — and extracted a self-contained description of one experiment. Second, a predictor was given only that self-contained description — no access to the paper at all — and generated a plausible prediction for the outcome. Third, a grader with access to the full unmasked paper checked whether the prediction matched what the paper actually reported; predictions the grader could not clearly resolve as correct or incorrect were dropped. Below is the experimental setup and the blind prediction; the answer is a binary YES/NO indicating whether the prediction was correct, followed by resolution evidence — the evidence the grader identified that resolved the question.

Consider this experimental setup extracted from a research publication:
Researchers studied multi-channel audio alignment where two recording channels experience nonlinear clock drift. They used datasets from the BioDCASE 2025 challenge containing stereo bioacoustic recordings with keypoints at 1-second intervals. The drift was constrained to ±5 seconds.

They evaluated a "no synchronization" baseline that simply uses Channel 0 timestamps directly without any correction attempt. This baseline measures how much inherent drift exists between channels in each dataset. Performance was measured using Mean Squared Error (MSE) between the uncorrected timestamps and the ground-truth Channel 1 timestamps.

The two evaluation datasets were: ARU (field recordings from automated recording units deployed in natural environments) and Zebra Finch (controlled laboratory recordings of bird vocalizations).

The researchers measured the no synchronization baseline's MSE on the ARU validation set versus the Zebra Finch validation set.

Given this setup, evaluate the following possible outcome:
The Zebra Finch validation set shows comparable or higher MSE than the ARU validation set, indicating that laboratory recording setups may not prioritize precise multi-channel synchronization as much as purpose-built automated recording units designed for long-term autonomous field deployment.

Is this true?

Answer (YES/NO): YES